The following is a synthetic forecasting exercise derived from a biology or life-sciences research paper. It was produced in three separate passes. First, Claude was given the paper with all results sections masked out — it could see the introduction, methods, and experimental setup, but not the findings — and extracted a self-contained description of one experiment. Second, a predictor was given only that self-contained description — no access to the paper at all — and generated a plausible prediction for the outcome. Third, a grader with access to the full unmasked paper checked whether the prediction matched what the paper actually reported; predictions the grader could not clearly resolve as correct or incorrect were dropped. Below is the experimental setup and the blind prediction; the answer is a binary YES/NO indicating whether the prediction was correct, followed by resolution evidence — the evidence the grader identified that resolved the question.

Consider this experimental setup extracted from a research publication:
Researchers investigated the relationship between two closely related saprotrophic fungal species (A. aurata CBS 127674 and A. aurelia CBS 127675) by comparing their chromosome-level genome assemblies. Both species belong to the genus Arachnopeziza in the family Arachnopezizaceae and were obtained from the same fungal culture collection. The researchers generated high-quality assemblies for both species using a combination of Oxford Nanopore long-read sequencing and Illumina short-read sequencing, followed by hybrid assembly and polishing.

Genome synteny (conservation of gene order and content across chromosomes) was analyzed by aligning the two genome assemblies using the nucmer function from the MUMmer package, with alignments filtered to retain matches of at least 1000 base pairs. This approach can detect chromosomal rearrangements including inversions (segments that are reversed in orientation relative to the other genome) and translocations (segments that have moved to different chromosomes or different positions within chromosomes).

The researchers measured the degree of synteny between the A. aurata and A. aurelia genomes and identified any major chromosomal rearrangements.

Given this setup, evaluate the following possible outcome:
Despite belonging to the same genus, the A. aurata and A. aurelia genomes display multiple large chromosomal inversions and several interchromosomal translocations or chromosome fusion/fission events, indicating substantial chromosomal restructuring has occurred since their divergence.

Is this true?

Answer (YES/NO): NO